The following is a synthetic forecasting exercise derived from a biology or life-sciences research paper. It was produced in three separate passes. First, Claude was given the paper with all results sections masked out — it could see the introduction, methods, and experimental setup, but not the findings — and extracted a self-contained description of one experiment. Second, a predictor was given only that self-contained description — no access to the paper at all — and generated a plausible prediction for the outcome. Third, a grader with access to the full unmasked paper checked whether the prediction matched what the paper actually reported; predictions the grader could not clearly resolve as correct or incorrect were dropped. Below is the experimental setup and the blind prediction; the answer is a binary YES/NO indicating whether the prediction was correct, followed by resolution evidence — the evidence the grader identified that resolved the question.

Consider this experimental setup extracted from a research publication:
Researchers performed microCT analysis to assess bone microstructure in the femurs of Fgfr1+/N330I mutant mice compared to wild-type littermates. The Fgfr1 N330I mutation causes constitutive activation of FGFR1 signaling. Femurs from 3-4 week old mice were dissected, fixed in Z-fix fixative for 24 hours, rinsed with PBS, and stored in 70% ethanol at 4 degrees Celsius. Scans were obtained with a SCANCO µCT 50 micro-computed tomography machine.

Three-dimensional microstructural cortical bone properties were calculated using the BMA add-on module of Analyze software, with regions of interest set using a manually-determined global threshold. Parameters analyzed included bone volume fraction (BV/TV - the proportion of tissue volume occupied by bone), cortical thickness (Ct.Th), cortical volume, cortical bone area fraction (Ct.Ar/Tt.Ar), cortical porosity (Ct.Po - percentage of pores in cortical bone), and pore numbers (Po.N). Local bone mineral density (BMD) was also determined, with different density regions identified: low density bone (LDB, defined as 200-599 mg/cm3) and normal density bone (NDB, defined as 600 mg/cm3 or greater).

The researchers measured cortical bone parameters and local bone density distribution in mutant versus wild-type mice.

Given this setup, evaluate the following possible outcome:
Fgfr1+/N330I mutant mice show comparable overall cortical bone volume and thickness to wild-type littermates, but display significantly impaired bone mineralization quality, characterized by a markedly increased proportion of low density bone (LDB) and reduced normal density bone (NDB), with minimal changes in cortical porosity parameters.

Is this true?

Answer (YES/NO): NO